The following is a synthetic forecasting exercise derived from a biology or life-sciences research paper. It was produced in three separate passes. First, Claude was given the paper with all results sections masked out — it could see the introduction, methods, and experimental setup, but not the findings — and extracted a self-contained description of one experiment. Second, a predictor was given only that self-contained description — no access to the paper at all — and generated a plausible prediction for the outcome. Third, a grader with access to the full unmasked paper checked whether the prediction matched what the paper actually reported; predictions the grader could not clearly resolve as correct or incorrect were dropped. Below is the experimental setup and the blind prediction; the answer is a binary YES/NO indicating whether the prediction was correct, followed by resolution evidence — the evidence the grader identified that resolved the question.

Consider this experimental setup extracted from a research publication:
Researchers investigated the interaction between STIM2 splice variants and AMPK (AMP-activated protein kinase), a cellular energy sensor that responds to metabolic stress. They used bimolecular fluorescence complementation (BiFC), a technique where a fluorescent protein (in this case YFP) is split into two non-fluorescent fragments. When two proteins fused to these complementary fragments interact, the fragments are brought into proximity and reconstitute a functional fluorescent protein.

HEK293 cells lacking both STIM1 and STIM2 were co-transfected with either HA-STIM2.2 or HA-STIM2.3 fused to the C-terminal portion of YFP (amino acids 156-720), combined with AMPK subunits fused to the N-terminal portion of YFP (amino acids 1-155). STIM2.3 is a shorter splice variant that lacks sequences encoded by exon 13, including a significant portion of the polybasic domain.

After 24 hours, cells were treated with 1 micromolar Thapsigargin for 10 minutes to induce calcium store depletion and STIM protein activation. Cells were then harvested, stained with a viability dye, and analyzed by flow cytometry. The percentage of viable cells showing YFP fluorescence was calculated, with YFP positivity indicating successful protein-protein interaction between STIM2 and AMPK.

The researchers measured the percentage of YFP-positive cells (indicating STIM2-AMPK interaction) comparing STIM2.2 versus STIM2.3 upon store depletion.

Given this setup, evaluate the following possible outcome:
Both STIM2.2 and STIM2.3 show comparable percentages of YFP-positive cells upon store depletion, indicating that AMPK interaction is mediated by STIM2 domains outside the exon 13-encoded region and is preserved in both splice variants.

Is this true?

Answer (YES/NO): NO